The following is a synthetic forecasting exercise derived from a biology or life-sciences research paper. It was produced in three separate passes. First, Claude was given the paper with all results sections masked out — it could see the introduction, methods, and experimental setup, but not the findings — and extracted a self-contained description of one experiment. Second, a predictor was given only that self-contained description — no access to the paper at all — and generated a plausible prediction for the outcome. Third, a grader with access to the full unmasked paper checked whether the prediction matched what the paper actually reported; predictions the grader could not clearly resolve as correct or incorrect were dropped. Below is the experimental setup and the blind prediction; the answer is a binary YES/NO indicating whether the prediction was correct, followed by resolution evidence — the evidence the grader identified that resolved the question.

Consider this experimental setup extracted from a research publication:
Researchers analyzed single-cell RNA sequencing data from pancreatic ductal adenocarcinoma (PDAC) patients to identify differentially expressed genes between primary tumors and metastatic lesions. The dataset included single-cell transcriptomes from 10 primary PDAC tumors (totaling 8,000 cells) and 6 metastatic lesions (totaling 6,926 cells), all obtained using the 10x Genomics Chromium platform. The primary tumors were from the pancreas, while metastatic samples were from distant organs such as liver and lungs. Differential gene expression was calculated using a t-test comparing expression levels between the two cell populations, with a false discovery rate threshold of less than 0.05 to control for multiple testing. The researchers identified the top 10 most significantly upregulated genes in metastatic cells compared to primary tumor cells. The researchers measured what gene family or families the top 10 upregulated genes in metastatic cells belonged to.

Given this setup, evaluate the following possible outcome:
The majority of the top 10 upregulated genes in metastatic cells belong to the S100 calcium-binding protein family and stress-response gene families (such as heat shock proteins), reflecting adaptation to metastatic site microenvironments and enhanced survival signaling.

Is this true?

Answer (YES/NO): NO